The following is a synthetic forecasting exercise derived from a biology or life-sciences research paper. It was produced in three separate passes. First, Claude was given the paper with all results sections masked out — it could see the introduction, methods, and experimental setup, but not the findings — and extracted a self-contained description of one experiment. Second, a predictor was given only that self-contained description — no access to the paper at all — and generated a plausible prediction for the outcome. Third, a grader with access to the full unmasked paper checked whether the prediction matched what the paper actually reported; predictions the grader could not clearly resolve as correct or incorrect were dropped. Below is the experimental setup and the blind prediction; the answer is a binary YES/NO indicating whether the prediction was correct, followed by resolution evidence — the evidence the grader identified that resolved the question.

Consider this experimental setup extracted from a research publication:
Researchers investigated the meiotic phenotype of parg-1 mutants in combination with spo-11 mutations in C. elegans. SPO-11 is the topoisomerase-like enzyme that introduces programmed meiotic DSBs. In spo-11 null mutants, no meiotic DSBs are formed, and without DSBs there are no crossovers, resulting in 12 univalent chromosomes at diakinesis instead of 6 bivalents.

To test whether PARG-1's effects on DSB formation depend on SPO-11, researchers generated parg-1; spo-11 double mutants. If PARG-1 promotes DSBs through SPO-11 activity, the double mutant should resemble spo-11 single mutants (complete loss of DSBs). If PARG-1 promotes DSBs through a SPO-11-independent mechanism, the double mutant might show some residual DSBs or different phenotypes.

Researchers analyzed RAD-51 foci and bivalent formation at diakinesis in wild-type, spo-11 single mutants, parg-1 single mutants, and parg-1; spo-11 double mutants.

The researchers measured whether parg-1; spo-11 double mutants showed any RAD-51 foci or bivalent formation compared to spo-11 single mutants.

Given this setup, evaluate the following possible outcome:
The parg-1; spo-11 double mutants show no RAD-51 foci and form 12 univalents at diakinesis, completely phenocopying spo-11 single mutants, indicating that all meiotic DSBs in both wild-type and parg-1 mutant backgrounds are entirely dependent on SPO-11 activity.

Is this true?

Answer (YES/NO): YES